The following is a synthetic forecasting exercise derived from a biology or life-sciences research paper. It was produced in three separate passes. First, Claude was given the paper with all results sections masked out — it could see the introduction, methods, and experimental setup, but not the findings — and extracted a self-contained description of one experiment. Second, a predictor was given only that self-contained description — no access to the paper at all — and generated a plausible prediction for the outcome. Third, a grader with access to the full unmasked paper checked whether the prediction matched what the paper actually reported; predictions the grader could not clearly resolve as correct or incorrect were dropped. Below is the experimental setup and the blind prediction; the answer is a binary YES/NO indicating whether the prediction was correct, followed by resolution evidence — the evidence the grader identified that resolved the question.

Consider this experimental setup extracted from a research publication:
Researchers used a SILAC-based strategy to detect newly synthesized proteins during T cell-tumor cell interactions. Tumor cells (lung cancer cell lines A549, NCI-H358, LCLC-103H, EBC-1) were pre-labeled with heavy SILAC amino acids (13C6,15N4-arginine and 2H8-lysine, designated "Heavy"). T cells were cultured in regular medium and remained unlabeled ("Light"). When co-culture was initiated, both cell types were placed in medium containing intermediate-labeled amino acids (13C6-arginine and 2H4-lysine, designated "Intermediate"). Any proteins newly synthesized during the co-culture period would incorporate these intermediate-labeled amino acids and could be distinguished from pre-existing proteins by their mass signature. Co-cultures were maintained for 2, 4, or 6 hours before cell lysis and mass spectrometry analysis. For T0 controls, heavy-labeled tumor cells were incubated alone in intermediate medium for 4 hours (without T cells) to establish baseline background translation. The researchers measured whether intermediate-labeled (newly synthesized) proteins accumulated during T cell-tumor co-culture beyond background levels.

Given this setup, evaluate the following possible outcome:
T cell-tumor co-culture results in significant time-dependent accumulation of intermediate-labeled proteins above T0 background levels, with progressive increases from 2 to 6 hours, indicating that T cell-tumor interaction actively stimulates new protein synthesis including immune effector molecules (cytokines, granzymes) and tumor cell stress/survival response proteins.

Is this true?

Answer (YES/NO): YES